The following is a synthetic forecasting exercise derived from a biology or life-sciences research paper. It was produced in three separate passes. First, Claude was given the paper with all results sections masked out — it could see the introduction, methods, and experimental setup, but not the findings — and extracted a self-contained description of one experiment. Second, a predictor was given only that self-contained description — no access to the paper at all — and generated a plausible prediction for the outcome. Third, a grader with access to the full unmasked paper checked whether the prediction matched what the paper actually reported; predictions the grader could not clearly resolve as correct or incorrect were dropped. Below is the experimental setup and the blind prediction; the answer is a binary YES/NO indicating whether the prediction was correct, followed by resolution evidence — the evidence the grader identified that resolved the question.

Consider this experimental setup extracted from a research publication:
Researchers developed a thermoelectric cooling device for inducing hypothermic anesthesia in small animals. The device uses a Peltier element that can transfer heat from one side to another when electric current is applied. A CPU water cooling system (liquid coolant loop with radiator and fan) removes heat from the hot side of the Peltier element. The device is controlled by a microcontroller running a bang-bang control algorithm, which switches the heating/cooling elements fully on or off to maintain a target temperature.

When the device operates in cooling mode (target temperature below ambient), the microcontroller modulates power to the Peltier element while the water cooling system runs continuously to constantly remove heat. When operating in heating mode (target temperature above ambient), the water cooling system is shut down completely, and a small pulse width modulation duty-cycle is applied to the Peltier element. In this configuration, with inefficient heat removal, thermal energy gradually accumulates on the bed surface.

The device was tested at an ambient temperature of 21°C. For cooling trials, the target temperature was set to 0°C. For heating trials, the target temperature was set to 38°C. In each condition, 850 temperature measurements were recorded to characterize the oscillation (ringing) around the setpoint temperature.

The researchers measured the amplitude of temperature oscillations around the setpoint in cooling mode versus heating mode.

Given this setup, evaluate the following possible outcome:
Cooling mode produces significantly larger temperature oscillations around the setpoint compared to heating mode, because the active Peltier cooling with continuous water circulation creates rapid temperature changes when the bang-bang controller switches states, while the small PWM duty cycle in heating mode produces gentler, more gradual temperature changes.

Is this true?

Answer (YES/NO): NO